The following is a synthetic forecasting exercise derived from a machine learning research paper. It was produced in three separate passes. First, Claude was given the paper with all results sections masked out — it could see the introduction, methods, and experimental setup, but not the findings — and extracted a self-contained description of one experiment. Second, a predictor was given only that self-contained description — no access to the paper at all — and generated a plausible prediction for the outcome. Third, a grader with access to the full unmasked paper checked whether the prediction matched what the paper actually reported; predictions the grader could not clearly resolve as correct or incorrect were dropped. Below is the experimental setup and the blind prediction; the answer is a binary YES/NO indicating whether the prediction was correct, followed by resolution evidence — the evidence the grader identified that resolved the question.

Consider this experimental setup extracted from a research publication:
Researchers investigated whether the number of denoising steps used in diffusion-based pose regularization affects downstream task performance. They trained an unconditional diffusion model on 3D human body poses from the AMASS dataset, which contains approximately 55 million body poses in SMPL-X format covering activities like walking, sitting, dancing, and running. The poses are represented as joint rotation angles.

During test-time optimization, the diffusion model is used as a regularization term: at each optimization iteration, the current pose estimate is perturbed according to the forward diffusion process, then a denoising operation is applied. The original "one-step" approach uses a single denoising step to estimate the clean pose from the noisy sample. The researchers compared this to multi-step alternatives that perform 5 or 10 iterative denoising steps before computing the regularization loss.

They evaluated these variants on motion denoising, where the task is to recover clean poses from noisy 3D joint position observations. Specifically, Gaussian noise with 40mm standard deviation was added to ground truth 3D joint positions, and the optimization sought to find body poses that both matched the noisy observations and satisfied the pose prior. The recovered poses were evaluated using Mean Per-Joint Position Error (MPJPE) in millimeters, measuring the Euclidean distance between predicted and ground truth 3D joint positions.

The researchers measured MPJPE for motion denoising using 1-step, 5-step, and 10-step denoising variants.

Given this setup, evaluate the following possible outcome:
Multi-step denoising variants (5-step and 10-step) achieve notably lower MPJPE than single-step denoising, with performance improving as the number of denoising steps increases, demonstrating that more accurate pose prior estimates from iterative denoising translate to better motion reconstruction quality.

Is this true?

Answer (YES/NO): NO